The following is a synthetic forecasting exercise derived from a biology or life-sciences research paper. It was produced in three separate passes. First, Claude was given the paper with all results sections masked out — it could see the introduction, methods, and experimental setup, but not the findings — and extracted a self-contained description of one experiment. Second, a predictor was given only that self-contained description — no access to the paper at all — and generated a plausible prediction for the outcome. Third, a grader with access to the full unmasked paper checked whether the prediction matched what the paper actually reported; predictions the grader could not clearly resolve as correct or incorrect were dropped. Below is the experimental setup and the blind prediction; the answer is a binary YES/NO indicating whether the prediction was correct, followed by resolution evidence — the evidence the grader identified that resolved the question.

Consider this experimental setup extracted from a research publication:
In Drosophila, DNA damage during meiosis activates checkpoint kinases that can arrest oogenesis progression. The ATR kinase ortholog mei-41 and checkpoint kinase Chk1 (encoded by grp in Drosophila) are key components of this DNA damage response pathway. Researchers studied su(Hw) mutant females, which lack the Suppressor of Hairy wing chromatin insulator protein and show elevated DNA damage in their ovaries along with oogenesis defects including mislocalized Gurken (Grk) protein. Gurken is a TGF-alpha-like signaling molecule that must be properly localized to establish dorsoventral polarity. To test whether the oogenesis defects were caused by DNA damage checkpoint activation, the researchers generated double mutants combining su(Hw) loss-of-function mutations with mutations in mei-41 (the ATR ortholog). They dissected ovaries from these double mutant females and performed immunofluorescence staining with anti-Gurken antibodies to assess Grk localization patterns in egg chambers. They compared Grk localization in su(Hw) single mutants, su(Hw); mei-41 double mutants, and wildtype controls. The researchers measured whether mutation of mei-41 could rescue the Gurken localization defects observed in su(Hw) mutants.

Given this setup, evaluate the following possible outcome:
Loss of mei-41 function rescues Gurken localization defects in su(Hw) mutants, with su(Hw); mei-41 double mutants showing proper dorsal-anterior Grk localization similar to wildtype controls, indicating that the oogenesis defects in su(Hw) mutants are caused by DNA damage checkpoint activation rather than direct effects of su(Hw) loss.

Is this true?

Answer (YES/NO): NO